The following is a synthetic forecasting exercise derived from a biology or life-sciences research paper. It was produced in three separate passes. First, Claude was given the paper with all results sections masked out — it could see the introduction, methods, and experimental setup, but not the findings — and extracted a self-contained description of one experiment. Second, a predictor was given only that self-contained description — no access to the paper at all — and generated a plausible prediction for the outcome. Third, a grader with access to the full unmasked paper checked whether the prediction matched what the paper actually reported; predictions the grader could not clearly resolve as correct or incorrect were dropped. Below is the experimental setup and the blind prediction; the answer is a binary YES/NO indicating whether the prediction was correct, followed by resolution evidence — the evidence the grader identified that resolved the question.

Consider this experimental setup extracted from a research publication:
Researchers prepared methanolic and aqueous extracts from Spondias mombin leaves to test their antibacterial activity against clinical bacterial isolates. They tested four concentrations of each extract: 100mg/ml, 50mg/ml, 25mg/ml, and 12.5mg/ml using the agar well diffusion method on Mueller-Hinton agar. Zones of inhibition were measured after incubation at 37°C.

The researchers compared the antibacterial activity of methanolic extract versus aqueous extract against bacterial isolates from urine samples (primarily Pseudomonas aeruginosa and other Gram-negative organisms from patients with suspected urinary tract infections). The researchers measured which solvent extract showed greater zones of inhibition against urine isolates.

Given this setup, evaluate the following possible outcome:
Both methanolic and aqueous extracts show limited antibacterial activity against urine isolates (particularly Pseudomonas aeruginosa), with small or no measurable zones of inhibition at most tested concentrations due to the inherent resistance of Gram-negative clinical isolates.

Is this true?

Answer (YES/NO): NO